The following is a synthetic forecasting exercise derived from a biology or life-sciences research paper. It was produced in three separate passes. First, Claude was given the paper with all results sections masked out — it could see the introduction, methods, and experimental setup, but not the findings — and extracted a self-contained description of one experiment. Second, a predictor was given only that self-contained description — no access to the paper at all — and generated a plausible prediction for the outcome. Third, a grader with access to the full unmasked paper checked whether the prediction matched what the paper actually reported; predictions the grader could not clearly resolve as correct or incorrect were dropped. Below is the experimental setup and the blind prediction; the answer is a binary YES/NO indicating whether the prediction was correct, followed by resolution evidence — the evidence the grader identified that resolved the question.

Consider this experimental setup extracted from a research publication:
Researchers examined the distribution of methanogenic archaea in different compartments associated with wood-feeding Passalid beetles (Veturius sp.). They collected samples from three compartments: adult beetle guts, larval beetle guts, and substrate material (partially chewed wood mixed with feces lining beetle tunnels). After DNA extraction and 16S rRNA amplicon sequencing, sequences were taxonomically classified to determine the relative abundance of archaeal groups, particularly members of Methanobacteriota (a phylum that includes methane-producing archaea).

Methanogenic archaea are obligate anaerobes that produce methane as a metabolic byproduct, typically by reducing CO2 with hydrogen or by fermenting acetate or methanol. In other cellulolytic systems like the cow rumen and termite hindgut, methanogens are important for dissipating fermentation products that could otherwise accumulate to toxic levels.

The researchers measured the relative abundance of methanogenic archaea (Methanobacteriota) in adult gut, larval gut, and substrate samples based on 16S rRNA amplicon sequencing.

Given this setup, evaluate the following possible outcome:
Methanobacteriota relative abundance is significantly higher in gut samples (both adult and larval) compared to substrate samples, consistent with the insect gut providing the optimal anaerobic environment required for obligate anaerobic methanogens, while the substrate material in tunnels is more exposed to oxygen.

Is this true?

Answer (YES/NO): NO